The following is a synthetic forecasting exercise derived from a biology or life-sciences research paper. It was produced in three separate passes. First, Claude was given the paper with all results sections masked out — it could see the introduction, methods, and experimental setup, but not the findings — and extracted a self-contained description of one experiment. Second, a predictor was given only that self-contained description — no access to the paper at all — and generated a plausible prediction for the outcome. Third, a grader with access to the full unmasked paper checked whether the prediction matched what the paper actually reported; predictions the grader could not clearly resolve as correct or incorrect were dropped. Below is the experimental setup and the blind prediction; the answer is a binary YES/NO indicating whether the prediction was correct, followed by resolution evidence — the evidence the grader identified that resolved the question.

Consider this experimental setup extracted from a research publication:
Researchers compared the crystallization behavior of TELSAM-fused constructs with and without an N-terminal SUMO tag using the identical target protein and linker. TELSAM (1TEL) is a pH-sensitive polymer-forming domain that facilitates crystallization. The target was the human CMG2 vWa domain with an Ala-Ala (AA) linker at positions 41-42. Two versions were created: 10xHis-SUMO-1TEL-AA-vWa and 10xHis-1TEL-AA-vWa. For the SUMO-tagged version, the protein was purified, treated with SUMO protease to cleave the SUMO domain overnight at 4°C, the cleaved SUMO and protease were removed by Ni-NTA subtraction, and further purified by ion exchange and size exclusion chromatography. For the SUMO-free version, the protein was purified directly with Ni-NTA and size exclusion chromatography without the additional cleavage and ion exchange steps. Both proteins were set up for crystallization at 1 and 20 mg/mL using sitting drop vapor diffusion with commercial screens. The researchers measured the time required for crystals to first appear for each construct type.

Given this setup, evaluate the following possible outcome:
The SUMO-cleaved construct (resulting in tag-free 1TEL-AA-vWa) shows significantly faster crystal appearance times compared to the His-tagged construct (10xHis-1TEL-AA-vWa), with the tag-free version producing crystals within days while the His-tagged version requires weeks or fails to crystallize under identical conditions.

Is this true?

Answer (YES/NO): NO